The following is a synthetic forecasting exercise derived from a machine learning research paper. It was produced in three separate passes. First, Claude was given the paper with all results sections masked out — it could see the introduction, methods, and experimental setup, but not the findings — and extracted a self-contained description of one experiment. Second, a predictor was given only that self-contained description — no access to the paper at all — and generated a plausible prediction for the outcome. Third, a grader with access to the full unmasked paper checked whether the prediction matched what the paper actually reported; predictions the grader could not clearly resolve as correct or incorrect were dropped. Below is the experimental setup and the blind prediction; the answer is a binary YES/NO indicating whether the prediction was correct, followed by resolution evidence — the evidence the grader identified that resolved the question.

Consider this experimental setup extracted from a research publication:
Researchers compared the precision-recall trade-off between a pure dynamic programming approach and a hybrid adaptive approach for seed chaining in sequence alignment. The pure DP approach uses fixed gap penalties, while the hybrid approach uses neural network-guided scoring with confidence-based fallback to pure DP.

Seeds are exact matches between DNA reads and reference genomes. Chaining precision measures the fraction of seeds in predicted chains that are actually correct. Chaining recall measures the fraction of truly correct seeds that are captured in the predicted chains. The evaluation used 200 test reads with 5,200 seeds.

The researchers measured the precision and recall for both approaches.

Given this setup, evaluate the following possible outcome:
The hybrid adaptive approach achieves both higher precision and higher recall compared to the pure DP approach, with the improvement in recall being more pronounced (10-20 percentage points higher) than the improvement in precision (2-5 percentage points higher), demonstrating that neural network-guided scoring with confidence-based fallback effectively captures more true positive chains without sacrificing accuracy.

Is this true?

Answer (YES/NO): NO